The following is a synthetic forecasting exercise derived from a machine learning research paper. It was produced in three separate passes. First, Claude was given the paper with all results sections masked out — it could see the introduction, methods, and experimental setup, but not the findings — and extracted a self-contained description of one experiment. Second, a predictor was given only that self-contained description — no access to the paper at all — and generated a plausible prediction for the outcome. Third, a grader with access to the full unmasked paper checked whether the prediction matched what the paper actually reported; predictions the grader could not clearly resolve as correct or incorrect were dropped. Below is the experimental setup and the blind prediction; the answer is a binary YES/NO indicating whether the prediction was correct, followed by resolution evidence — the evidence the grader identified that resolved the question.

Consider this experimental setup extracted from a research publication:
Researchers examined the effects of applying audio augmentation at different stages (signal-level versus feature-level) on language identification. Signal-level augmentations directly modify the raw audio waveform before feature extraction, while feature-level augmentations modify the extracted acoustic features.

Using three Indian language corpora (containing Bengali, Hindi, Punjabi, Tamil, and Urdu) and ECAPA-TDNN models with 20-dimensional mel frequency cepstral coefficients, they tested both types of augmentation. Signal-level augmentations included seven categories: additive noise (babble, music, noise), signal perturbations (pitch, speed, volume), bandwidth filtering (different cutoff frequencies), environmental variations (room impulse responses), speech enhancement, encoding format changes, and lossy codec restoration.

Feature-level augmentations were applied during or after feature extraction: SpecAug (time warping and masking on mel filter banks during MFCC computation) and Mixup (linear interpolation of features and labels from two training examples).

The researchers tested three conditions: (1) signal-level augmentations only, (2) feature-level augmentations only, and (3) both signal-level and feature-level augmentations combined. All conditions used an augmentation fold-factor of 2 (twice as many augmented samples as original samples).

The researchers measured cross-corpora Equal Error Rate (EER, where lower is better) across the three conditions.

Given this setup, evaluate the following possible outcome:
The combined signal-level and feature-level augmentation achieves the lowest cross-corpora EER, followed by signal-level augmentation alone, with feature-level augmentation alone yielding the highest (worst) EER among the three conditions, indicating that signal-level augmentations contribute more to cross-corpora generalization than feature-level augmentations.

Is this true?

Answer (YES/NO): NO